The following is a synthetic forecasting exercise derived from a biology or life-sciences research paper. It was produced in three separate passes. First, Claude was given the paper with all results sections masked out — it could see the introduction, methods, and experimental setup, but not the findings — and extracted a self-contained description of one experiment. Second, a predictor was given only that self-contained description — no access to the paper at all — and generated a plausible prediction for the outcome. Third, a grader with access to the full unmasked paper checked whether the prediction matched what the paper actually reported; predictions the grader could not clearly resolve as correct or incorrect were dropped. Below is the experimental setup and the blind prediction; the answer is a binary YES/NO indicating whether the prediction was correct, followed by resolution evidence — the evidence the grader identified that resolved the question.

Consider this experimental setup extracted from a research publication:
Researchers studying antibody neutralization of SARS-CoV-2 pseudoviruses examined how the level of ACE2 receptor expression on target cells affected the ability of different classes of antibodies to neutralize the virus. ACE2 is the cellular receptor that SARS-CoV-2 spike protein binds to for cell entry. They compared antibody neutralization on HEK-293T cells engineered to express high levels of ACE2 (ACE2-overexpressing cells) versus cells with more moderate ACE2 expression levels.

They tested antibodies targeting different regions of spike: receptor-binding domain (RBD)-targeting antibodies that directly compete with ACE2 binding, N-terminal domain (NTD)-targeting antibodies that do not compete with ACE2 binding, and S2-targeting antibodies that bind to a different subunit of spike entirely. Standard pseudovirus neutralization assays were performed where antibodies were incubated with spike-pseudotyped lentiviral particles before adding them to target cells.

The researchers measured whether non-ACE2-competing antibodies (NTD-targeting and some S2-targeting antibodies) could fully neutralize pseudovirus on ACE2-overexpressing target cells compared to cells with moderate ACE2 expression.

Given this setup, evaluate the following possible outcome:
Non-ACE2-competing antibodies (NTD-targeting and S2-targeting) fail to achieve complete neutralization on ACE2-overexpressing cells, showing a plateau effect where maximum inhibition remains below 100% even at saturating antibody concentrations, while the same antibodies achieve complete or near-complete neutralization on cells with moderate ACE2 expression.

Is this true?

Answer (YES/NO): NO